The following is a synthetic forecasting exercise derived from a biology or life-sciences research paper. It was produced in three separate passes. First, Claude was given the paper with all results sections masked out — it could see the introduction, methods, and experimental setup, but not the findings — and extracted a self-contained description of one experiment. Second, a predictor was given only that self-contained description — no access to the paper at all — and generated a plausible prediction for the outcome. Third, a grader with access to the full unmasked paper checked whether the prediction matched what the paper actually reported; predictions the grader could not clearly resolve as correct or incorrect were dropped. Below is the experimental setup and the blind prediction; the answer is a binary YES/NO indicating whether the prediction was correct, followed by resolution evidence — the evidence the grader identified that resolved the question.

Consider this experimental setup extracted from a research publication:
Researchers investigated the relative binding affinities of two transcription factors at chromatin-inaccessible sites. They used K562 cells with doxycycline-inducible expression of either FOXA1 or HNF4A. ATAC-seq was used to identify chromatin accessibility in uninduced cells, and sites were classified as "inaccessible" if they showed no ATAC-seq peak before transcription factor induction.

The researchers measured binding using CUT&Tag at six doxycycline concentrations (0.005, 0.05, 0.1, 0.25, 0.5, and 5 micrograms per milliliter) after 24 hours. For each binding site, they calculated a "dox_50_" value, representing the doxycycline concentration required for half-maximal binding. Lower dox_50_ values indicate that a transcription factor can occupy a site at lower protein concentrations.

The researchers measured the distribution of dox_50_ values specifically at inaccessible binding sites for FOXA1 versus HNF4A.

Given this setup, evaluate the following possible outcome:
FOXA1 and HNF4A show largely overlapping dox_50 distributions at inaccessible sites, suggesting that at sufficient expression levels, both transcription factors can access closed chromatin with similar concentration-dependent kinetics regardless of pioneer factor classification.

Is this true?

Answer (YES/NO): NO